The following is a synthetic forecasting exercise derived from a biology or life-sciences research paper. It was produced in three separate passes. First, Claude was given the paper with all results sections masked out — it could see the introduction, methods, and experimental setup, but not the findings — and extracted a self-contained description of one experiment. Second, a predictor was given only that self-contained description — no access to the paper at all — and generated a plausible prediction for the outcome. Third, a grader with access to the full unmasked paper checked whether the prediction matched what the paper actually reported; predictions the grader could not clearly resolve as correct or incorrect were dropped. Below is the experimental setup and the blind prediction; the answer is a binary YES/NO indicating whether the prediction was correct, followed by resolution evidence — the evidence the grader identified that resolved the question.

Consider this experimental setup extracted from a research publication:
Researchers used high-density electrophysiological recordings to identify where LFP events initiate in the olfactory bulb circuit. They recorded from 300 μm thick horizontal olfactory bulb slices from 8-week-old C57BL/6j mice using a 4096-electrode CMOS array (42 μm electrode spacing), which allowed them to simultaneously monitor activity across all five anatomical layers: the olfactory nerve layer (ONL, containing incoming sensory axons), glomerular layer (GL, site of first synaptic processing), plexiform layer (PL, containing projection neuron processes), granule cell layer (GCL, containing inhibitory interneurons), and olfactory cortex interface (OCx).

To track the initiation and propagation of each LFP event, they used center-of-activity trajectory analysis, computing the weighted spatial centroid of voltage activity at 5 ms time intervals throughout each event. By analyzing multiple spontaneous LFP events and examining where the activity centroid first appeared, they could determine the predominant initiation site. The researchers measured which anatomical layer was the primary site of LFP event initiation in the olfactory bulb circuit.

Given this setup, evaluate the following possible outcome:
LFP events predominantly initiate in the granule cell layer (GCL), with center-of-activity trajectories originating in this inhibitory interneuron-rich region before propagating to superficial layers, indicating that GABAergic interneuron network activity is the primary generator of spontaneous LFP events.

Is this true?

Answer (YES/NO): NO